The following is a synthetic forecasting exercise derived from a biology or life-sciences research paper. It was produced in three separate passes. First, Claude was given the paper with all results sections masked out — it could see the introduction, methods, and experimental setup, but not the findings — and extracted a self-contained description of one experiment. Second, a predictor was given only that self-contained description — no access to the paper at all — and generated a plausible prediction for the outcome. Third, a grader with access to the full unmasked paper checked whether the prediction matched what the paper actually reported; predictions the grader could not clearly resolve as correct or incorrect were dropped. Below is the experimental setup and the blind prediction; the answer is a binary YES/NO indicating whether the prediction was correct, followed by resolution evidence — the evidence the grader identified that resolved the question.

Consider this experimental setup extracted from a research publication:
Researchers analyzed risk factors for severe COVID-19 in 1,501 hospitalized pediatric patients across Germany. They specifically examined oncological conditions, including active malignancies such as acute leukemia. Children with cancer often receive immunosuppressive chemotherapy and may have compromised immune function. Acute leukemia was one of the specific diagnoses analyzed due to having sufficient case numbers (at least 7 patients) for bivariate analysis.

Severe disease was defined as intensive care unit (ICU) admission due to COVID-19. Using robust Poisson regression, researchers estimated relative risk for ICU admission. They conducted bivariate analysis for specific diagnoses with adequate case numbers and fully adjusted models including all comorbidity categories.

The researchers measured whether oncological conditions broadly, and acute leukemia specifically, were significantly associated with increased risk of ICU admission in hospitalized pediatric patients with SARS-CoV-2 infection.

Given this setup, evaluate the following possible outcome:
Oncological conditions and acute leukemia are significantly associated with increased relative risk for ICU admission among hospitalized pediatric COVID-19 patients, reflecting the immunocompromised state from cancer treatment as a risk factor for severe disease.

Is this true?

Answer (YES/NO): NO